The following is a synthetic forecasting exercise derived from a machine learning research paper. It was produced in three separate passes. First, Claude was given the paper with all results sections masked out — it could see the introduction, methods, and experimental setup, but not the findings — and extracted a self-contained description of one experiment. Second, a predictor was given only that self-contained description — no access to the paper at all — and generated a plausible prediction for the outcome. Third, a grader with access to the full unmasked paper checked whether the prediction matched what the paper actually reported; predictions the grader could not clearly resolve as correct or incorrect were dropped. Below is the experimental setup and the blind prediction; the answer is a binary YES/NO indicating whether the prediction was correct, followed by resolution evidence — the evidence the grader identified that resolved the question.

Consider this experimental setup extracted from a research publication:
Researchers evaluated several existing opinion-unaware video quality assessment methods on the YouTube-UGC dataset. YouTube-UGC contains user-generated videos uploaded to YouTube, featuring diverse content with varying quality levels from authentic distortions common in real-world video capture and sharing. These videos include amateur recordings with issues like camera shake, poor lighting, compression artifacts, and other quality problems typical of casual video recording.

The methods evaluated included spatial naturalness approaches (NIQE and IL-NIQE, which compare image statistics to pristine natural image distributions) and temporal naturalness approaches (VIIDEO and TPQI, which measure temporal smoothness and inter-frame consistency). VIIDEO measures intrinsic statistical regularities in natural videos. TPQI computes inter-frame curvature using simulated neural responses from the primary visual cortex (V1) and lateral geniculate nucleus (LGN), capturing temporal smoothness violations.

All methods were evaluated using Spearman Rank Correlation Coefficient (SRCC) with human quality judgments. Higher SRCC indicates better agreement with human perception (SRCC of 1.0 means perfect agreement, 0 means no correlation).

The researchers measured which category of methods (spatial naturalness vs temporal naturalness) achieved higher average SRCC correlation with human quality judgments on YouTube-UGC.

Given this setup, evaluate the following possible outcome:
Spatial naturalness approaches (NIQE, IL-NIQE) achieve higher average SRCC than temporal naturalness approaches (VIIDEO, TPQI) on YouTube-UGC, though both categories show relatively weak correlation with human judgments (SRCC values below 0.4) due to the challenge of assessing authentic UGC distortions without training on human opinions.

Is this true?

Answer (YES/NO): YES